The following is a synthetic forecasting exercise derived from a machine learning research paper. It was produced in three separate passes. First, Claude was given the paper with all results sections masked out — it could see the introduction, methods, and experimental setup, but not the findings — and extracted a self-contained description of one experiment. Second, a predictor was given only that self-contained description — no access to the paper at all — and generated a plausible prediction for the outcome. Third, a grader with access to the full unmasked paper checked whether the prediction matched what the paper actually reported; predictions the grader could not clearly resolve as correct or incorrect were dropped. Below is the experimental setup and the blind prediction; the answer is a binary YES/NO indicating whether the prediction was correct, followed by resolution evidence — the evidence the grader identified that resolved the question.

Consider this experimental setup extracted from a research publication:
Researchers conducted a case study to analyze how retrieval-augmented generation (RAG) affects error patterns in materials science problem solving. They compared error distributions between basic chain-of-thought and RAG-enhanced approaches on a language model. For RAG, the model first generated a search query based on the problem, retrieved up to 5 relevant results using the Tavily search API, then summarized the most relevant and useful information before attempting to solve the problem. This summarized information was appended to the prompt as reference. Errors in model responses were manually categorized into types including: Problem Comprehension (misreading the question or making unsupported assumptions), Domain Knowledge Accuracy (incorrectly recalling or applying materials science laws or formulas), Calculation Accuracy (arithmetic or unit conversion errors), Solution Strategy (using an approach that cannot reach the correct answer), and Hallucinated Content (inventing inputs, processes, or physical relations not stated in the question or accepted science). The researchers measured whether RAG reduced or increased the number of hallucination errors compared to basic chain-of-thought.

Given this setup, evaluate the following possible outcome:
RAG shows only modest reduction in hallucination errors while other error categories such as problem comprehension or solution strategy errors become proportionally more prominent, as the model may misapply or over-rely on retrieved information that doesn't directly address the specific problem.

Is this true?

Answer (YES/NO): NO